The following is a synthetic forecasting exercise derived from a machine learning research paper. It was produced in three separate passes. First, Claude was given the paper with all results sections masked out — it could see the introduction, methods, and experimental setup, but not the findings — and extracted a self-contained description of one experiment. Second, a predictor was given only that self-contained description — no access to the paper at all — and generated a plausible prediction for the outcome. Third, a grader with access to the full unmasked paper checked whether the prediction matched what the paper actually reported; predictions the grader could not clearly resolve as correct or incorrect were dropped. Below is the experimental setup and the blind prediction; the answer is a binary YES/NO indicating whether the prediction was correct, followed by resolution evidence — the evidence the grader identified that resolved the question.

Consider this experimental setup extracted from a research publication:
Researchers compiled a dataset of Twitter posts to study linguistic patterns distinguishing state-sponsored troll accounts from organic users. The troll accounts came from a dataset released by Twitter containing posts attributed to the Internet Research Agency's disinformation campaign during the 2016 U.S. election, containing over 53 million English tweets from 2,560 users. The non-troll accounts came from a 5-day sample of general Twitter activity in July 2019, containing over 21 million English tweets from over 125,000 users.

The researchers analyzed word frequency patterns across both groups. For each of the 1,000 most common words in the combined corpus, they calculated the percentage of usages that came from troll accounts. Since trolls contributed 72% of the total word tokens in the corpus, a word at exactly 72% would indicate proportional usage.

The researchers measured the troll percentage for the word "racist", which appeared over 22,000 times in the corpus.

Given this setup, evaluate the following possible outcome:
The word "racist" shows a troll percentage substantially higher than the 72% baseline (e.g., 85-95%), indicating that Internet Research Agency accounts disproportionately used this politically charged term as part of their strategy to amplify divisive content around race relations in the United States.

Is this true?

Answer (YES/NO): NO